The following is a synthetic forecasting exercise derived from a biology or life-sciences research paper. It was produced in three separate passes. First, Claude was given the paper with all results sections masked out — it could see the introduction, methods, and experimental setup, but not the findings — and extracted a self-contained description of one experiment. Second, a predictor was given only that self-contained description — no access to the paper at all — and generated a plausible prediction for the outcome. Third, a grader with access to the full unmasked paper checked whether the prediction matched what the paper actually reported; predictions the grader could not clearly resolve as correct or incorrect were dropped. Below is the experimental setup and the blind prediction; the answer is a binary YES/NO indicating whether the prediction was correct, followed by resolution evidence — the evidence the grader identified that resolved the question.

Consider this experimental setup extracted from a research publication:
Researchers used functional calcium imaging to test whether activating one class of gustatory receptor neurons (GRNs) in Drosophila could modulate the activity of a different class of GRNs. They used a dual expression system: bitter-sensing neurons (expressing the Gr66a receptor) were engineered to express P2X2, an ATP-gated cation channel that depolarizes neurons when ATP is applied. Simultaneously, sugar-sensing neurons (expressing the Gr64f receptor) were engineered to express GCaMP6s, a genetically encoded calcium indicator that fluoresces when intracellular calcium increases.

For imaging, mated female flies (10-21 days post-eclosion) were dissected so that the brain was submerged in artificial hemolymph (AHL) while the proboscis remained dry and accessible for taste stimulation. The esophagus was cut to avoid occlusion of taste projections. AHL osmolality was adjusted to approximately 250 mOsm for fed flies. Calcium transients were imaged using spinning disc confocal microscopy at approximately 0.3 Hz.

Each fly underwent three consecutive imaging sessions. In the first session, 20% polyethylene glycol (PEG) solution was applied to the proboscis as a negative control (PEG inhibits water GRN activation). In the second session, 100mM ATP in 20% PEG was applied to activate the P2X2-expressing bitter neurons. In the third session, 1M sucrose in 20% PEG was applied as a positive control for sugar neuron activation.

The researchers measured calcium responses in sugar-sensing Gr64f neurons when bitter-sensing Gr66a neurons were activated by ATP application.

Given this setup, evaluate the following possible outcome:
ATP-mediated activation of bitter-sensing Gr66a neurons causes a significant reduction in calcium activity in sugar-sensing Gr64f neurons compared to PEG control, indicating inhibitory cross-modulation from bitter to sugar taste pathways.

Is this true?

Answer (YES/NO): NO